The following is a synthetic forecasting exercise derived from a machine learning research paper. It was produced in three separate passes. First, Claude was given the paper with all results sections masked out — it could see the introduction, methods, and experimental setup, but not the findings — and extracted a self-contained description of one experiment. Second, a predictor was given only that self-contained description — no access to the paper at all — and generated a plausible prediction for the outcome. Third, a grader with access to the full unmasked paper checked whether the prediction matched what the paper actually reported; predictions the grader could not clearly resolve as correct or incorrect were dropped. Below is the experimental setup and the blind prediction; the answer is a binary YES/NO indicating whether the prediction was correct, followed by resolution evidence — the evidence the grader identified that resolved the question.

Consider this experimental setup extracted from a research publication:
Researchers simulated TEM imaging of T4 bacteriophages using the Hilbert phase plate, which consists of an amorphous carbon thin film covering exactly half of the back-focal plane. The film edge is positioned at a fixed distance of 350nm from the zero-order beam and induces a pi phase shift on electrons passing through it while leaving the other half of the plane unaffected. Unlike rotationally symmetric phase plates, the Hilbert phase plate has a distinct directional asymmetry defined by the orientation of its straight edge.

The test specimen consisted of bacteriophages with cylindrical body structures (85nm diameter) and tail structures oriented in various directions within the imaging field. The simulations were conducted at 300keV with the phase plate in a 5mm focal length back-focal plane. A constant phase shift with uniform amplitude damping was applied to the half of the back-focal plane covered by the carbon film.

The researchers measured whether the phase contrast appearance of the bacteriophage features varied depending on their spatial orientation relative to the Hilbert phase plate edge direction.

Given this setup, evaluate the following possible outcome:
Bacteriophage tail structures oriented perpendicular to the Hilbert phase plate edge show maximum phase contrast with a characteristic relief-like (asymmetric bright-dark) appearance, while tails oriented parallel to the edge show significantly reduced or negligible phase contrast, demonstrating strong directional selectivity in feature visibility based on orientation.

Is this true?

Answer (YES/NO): NO